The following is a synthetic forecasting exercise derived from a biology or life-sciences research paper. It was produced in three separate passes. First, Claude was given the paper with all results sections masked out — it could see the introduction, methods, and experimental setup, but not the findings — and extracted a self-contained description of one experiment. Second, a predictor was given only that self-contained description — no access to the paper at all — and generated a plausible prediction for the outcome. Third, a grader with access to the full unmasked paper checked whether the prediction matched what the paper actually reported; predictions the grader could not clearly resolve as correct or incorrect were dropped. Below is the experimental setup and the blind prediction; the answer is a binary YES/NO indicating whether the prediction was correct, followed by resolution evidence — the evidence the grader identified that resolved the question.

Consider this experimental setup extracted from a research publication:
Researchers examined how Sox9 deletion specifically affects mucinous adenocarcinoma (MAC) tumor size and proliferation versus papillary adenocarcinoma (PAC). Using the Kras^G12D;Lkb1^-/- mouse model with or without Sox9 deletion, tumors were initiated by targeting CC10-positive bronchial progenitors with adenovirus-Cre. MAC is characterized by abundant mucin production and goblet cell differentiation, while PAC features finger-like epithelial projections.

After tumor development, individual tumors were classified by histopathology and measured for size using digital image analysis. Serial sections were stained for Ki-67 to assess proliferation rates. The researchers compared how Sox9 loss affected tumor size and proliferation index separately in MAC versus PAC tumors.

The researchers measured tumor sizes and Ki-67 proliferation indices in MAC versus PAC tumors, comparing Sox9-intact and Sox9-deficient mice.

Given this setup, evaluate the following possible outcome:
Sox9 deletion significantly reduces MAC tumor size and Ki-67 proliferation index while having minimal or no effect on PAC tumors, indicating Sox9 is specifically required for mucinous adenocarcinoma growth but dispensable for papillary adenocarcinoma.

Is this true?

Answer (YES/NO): NO